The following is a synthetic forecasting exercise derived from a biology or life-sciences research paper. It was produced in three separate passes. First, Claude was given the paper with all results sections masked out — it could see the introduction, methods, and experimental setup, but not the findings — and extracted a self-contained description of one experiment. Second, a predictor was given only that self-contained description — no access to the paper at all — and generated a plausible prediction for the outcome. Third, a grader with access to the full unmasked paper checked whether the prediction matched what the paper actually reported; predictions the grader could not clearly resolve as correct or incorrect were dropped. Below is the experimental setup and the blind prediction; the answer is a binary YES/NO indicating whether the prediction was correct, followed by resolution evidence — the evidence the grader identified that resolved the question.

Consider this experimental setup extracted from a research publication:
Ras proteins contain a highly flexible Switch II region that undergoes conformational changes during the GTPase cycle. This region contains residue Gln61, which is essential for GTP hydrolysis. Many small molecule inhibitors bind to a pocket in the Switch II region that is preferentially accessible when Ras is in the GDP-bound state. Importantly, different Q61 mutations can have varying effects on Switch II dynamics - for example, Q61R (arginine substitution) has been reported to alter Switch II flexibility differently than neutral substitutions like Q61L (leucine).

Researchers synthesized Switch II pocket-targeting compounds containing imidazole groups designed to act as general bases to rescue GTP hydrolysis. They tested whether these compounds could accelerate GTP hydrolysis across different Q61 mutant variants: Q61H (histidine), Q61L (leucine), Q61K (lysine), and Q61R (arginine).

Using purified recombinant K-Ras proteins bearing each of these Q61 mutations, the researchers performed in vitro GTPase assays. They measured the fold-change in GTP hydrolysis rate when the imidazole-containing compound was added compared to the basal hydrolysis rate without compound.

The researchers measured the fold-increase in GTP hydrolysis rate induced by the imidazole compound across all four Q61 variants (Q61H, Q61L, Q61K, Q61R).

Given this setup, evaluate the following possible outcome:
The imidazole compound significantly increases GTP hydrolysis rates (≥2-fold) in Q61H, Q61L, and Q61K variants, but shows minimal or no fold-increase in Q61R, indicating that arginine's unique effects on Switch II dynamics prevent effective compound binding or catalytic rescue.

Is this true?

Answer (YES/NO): NO